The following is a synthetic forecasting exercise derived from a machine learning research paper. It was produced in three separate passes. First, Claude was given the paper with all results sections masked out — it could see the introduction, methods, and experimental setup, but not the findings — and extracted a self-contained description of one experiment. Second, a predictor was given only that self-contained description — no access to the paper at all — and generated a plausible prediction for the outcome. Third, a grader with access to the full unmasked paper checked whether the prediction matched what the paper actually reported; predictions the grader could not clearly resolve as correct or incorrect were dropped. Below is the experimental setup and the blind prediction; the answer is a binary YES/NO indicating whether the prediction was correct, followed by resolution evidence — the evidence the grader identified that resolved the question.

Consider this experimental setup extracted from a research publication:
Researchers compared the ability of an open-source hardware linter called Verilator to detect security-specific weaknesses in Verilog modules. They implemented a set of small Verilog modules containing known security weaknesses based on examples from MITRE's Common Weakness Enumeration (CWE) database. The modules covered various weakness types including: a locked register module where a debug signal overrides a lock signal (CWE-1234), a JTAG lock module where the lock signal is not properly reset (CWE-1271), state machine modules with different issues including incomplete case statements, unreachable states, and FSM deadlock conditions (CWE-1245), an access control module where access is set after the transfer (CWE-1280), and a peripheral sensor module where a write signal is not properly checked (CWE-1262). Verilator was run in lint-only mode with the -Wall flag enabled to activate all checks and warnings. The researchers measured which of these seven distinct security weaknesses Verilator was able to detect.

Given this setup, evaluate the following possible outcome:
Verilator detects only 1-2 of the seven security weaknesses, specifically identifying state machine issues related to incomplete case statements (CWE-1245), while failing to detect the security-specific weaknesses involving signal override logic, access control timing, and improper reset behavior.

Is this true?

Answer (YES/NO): YES